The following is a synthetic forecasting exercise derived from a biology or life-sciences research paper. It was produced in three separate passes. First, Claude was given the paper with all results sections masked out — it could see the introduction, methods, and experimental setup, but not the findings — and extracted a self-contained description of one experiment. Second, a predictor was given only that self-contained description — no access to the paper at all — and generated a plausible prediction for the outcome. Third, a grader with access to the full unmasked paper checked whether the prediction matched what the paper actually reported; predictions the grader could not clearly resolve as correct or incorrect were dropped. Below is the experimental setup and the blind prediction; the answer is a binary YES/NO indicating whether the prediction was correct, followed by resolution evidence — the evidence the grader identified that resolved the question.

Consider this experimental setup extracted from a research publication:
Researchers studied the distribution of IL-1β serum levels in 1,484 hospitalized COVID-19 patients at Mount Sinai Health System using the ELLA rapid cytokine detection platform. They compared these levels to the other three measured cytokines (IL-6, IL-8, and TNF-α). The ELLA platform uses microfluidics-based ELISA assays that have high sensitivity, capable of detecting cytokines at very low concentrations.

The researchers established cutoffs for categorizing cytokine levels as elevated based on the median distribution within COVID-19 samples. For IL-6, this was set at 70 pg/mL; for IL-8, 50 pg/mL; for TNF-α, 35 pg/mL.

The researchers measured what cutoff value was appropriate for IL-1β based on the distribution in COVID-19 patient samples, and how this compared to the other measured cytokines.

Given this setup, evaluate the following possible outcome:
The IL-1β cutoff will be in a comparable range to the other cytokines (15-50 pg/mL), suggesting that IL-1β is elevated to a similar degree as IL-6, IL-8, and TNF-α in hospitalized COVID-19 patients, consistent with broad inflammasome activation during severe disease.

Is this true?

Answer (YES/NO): NO